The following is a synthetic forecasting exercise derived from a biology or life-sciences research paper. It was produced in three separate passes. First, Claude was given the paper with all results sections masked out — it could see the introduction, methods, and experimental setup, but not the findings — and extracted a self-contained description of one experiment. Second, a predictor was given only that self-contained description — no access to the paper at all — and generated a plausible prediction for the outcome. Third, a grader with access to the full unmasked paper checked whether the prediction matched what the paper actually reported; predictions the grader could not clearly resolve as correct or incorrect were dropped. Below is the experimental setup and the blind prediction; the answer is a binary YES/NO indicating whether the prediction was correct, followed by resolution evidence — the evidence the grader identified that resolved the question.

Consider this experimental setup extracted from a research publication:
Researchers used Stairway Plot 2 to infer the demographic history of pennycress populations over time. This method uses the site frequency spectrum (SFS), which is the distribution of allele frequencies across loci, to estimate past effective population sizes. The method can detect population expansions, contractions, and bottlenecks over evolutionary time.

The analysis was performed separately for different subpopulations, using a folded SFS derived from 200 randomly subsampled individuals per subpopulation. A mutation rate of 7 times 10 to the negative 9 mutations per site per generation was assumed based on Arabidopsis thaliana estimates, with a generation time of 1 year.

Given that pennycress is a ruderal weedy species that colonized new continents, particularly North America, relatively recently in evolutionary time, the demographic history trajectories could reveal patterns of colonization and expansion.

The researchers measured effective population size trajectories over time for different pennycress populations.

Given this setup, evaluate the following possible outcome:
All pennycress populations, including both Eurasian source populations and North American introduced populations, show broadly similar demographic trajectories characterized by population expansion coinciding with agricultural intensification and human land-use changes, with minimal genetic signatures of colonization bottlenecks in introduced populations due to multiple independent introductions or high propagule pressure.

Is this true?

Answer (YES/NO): NO